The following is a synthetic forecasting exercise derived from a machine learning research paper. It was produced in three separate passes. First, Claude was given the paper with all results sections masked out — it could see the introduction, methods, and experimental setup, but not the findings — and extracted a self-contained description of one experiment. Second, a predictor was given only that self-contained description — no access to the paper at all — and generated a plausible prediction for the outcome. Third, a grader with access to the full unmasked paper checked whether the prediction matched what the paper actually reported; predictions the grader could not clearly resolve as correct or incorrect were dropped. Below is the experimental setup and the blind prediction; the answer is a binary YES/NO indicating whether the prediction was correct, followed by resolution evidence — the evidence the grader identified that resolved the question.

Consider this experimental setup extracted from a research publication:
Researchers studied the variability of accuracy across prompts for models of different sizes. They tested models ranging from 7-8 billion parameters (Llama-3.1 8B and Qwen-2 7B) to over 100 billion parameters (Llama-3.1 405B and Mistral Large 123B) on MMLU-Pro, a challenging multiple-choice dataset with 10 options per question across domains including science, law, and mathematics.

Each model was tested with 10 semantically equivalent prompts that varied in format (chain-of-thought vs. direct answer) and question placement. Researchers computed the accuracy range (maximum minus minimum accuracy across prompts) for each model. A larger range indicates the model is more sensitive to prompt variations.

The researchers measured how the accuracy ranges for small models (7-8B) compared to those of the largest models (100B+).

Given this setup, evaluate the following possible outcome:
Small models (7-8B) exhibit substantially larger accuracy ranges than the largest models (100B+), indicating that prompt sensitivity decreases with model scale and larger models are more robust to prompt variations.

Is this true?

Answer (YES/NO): NO